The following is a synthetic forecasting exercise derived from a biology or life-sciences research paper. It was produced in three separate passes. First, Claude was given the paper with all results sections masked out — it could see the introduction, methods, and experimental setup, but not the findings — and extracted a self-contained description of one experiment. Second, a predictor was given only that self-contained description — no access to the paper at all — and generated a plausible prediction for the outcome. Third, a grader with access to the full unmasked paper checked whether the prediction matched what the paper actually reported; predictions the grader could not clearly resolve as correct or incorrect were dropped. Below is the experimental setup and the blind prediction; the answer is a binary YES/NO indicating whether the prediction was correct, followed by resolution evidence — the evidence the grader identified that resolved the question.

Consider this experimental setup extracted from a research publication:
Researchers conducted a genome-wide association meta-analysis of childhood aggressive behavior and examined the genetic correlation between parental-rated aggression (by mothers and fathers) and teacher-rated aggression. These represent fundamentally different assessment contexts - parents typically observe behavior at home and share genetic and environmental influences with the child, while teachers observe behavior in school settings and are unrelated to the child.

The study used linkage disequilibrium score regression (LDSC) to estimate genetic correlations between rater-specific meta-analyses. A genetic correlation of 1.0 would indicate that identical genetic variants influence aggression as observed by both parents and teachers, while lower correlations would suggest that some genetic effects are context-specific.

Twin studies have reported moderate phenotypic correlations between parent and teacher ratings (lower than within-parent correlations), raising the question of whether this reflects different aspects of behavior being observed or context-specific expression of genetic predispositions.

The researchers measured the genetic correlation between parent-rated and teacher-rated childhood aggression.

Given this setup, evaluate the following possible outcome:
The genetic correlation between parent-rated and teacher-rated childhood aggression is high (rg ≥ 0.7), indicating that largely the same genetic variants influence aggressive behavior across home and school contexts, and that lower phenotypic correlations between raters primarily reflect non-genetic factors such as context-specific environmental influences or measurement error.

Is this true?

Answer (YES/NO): YES